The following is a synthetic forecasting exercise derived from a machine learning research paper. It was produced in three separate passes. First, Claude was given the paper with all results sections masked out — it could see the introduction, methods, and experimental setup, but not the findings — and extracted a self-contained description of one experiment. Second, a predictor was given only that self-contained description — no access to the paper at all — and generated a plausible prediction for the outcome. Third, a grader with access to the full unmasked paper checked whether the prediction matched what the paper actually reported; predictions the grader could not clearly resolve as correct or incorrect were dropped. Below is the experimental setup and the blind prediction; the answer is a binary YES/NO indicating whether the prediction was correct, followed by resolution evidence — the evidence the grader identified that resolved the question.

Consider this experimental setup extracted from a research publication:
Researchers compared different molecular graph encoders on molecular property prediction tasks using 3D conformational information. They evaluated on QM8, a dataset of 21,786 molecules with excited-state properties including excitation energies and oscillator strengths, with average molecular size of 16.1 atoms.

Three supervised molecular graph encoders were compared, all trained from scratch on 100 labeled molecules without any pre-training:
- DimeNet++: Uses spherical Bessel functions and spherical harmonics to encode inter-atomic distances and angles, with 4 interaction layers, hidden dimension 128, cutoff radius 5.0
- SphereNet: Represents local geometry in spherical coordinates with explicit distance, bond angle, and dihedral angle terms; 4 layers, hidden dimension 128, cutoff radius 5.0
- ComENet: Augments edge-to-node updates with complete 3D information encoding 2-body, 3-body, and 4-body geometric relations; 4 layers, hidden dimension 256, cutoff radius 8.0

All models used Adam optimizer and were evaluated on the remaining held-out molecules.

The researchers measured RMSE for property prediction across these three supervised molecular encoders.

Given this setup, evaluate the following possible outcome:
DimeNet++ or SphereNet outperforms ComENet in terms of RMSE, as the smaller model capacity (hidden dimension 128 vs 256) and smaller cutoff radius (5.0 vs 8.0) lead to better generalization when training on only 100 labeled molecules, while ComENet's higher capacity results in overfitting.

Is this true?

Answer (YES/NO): NO